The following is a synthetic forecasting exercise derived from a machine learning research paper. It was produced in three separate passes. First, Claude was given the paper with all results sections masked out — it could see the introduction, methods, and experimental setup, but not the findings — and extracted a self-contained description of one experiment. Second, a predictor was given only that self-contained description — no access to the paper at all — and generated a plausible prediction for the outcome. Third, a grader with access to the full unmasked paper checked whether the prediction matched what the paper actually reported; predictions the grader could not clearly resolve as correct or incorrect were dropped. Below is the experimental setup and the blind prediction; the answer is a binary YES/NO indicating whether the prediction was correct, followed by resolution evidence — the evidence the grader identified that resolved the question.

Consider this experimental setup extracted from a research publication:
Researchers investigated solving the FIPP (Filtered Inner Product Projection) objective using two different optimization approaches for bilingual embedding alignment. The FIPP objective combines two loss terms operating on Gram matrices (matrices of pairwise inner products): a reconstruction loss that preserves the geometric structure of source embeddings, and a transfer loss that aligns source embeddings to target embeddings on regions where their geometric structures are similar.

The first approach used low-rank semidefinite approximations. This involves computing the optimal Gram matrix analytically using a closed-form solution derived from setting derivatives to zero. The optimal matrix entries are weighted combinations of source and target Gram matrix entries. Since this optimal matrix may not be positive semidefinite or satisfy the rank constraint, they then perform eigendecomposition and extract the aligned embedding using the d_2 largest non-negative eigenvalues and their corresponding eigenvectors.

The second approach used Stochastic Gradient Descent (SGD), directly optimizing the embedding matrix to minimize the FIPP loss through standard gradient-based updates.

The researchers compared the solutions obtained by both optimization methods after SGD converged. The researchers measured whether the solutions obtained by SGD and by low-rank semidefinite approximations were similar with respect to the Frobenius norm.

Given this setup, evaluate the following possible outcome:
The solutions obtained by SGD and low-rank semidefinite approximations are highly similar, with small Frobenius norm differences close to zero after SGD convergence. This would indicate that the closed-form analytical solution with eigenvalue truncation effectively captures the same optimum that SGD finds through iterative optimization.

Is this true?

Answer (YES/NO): NO